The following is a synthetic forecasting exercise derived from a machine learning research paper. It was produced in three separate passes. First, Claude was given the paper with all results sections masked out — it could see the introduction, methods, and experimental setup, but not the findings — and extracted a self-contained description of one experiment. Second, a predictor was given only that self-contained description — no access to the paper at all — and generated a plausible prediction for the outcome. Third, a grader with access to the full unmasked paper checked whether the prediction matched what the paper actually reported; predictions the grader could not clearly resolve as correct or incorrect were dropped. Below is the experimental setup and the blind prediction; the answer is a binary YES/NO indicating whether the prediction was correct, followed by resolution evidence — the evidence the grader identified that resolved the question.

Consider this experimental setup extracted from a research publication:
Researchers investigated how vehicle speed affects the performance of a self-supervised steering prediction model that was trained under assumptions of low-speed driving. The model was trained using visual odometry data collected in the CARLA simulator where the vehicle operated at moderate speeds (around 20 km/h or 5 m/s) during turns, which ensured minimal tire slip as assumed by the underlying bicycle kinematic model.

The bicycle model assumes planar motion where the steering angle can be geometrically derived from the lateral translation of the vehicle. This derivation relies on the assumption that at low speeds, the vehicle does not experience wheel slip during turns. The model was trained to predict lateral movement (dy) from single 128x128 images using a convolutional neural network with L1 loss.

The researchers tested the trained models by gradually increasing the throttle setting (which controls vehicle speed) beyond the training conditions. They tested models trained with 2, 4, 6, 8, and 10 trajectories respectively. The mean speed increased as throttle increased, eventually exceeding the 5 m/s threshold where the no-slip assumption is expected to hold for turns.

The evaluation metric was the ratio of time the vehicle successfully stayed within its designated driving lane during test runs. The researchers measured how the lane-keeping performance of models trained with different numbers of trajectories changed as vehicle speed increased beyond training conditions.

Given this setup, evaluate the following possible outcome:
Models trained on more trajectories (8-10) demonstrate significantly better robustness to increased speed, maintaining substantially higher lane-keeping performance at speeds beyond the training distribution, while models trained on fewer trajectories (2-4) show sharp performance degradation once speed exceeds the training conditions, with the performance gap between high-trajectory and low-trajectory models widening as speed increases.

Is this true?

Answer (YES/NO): YES